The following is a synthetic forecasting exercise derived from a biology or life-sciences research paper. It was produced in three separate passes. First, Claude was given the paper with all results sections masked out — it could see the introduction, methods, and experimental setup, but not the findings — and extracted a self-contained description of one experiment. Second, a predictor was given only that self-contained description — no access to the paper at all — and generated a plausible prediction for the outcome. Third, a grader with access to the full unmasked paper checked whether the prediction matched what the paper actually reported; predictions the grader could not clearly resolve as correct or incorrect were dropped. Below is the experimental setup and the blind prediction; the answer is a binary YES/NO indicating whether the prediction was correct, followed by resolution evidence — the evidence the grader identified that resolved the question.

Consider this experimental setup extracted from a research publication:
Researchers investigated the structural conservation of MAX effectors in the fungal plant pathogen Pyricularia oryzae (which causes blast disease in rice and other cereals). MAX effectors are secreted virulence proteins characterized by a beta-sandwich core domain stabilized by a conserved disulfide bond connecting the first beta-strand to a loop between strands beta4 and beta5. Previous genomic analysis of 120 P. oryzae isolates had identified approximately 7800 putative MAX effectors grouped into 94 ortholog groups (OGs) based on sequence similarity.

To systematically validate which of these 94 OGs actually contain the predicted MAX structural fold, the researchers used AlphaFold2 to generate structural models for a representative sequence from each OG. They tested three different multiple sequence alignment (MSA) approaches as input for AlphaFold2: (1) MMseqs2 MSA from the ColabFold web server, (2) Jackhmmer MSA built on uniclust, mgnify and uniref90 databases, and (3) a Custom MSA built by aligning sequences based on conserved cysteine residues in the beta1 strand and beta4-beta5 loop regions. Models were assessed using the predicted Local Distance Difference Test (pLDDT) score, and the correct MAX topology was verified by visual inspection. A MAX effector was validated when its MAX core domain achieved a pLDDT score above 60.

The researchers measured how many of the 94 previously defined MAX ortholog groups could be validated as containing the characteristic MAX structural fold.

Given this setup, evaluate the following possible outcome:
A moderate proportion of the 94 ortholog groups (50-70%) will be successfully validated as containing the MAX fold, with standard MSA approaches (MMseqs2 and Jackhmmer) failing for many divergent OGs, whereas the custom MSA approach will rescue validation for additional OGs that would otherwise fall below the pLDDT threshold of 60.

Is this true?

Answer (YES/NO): NO